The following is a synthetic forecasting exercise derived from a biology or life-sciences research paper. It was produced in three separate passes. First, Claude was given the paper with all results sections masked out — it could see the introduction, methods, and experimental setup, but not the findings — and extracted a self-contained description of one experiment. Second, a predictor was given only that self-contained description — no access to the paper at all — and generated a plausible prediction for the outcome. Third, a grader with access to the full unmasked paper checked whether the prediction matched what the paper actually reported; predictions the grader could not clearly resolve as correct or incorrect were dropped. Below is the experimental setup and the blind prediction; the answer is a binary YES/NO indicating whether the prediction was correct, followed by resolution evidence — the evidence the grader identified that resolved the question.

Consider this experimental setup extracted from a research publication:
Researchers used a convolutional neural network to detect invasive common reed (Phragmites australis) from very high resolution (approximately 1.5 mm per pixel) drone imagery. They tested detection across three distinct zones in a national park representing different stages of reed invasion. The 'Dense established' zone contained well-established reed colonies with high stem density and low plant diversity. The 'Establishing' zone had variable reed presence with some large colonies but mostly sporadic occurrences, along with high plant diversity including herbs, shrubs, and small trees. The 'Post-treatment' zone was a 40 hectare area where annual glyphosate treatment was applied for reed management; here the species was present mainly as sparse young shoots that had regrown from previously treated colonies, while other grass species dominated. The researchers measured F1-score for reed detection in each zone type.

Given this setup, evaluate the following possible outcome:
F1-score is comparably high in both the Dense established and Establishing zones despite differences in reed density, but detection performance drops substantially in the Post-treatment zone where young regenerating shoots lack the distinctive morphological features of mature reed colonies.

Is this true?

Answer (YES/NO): NO